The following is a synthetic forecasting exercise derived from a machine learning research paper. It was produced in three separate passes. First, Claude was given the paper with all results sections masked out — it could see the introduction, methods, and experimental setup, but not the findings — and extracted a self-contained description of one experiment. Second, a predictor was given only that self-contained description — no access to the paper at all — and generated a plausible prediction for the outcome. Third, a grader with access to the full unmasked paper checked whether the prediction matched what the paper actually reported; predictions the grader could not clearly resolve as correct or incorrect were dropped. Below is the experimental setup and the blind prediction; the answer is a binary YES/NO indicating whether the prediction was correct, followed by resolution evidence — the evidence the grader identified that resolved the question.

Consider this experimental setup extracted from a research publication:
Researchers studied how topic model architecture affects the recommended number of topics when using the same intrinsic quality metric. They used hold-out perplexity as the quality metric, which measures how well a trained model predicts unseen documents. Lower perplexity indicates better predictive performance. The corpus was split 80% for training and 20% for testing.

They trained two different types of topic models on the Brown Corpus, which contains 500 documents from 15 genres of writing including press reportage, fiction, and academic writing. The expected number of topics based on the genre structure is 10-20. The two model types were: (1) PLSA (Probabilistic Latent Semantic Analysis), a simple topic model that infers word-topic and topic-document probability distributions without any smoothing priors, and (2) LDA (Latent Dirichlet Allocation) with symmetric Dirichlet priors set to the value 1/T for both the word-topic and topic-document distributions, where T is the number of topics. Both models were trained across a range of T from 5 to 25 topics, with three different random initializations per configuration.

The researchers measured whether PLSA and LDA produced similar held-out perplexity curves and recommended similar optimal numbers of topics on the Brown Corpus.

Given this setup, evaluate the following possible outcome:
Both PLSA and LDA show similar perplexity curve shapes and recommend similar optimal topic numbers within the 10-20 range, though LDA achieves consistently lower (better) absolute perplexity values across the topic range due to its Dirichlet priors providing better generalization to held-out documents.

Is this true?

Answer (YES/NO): NO